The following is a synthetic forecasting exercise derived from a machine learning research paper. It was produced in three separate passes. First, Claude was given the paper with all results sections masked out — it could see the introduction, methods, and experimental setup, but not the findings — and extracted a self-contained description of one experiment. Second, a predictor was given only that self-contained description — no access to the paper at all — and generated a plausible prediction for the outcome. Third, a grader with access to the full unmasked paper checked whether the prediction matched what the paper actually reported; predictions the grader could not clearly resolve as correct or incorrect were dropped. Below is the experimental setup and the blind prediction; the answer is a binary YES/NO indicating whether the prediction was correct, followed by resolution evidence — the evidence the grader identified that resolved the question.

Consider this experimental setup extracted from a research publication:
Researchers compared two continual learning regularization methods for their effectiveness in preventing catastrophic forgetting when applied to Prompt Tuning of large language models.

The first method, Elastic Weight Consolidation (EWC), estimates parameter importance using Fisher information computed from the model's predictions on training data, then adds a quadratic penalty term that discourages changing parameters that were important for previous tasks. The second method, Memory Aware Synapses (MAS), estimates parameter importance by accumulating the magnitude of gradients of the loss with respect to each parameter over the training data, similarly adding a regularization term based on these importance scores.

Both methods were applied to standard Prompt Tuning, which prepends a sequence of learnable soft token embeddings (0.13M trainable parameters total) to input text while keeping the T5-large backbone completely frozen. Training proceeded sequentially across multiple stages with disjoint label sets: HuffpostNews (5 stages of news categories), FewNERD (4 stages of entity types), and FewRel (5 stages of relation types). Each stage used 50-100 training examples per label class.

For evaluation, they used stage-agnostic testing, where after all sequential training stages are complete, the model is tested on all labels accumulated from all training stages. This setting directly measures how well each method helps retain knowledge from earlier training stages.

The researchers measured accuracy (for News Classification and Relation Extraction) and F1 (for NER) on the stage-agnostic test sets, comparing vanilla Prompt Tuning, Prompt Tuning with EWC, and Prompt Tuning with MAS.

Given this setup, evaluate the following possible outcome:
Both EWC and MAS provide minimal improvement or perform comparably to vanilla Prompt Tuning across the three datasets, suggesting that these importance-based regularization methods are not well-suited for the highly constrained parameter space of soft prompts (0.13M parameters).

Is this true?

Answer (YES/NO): NO